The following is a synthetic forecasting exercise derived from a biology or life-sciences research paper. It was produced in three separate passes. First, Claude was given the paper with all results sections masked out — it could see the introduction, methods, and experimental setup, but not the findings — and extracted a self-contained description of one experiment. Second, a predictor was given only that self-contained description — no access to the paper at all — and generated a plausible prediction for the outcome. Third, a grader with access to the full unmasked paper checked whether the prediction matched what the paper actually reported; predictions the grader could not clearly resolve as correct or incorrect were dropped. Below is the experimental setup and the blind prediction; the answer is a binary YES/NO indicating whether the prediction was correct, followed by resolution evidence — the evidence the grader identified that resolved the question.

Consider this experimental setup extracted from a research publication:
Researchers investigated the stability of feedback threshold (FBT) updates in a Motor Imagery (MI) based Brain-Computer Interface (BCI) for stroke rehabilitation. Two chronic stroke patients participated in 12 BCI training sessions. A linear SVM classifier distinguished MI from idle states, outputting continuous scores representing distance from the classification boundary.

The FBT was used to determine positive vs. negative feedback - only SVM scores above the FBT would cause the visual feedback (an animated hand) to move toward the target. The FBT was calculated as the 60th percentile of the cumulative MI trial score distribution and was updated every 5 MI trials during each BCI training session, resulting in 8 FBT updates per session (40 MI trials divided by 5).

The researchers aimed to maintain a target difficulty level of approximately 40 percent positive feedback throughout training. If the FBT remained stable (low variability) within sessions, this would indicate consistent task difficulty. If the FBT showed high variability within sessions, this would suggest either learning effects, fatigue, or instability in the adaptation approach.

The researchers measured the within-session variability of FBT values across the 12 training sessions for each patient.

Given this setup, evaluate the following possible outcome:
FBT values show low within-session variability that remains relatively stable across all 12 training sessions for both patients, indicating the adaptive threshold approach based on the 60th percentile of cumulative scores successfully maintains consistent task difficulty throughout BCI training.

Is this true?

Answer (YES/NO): NO